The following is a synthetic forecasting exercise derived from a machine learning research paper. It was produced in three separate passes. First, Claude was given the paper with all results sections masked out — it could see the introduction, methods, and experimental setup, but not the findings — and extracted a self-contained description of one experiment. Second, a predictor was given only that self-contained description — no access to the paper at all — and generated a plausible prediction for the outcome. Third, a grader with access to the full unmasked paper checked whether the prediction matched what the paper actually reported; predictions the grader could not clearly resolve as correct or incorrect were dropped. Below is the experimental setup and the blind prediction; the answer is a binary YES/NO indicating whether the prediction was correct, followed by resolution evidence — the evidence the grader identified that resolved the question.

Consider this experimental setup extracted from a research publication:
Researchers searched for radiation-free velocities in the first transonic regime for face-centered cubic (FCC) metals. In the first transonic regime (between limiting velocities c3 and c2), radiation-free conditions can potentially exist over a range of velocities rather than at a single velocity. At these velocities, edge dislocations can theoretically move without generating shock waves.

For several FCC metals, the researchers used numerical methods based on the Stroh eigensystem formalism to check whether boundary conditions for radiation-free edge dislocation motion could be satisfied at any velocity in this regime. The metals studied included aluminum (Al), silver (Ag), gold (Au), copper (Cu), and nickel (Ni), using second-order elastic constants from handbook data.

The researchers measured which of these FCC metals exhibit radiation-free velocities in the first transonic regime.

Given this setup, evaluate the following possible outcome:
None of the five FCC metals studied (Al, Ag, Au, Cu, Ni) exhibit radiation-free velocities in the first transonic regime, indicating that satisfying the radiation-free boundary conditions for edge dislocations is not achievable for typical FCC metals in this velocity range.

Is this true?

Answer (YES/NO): NO